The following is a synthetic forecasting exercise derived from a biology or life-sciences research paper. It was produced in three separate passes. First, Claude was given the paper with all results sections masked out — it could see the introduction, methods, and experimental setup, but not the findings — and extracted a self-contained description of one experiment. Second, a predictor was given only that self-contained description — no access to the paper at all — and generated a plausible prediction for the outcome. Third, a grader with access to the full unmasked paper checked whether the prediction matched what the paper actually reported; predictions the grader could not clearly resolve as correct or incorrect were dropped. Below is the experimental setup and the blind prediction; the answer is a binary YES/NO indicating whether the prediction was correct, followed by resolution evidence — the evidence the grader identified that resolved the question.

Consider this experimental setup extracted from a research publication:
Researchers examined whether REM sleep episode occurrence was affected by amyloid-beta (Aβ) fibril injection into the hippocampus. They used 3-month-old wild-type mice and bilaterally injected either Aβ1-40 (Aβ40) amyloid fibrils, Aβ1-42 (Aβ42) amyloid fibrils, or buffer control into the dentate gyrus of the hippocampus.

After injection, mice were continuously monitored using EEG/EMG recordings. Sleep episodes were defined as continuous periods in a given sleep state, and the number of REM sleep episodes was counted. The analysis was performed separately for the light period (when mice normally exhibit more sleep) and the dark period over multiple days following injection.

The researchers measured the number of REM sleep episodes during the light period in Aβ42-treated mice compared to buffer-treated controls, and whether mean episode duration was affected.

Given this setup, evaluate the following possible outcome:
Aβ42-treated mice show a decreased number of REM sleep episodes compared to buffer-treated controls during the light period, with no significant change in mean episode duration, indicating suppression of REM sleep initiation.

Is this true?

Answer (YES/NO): YES